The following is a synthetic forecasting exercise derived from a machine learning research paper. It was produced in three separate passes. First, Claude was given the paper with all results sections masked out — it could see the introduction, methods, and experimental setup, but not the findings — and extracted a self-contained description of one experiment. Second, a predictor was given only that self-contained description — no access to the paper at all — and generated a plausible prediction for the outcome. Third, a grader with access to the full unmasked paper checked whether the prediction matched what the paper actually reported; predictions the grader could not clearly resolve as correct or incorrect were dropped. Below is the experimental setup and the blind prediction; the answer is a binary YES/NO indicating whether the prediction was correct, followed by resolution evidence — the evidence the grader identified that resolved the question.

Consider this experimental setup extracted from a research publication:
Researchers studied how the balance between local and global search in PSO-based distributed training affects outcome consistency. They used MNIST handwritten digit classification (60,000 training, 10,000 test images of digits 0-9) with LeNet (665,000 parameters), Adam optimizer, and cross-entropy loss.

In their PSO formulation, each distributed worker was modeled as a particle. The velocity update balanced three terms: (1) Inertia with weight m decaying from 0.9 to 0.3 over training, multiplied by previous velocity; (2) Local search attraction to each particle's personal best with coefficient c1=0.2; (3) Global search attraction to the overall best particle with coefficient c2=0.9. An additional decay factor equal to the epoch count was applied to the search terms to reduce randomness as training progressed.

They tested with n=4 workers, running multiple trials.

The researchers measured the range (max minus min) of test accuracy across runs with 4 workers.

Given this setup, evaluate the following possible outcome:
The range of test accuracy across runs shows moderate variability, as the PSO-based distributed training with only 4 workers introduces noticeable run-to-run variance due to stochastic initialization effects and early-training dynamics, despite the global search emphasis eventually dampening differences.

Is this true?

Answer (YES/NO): NO